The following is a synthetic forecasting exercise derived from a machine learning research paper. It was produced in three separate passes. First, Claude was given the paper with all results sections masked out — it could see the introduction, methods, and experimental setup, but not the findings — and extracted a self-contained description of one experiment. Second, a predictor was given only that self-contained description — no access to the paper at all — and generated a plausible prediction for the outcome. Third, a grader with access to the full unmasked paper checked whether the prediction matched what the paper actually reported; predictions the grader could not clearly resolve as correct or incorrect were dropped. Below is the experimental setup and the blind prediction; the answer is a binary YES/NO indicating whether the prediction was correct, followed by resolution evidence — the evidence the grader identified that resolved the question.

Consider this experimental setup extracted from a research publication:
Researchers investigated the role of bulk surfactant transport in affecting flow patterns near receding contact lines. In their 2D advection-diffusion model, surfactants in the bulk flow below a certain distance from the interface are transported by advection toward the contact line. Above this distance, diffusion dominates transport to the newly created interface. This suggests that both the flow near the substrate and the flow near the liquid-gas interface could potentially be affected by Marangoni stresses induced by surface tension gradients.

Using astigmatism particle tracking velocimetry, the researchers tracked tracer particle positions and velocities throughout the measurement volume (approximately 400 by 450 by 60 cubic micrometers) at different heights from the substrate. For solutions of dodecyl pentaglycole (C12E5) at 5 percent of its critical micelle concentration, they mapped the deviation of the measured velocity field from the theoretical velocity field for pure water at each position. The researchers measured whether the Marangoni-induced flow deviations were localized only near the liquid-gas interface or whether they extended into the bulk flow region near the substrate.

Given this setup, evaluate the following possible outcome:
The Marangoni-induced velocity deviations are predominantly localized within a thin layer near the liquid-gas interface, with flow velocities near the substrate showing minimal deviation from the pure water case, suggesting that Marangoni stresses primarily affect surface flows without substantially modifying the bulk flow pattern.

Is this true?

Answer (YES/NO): NO